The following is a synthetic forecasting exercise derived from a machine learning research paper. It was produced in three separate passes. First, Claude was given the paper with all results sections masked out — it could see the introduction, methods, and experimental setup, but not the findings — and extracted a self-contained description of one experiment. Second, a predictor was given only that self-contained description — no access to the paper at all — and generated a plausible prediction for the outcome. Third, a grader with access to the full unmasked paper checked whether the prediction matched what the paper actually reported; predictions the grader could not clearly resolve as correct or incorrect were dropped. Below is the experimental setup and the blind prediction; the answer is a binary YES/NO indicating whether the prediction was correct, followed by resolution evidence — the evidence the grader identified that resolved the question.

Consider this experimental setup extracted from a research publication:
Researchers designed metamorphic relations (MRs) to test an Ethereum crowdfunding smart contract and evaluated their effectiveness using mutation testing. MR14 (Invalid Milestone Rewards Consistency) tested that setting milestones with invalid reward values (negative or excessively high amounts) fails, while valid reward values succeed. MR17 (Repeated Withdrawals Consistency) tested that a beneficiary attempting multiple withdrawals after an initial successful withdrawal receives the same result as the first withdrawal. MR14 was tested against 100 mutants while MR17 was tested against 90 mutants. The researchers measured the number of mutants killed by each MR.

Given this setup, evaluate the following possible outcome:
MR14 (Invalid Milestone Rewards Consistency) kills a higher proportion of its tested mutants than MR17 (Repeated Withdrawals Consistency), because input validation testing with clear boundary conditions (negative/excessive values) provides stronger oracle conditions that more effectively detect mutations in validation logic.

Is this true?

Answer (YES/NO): YES